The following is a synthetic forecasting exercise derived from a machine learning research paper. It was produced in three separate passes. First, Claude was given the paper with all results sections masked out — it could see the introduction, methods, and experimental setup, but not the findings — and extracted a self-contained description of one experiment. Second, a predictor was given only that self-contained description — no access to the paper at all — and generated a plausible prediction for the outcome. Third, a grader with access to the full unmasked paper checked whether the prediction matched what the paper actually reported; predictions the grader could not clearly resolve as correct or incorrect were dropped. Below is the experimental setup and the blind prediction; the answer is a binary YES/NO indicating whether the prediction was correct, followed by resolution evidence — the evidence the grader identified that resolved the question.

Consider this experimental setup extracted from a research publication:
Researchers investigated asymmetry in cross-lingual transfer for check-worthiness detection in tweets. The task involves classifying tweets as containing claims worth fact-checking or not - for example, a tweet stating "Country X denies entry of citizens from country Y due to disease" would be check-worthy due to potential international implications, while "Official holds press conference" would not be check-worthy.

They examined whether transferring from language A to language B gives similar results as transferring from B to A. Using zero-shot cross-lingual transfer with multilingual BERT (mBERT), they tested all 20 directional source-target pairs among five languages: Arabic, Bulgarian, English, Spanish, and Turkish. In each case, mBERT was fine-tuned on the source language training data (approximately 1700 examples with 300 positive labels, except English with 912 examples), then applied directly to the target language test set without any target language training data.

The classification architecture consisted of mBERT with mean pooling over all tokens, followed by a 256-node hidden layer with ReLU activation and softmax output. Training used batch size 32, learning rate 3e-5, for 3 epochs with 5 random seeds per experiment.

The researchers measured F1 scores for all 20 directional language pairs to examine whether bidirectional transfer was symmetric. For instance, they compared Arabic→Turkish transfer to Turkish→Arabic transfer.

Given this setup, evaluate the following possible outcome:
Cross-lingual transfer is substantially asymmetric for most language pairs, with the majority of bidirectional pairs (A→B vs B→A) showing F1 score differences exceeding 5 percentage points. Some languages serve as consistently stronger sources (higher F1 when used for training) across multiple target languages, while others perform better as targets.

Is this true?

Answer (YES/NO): YES